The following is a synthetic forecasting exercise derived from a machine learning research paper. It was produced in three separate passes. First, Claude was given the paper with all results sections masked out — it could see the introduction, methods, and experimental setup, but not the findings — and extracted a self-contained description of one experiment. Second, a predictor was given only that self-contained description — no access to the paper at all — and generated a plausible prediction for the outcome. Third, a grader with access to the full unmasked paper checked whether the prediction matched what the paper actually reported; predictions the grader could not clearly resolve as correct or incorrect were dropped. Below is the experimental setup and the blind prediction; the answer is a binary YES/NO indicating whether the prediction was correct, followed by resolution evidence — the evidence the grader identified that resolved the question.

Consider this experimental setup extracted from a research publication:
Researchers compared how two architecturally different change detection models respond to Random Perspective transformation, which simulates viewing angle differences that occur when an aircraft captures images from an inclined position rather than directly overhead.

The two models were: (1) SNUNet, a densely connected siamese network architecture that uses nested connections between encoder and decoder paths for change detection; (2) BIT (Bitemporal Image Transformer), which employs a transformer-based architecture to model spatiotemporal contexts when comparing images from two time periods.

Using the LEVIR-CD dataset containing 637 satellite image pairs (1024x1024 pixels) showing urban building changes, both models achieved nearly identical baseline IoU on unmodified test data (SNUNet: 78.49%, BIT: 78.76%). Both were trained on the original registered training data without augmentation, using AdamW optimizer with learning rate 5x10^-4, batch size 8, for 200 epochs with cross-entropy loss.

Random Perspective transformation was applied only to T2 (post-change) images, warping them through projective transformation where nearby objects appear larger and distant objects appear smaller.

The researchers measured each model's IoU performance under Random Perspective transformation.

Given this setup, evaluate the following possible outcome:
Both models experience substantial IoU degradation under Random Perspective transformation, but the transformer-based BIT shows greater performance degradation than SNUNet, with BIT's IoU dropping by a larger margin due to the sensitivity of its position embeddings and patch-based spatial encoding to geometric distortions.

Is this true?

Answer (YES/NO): NO